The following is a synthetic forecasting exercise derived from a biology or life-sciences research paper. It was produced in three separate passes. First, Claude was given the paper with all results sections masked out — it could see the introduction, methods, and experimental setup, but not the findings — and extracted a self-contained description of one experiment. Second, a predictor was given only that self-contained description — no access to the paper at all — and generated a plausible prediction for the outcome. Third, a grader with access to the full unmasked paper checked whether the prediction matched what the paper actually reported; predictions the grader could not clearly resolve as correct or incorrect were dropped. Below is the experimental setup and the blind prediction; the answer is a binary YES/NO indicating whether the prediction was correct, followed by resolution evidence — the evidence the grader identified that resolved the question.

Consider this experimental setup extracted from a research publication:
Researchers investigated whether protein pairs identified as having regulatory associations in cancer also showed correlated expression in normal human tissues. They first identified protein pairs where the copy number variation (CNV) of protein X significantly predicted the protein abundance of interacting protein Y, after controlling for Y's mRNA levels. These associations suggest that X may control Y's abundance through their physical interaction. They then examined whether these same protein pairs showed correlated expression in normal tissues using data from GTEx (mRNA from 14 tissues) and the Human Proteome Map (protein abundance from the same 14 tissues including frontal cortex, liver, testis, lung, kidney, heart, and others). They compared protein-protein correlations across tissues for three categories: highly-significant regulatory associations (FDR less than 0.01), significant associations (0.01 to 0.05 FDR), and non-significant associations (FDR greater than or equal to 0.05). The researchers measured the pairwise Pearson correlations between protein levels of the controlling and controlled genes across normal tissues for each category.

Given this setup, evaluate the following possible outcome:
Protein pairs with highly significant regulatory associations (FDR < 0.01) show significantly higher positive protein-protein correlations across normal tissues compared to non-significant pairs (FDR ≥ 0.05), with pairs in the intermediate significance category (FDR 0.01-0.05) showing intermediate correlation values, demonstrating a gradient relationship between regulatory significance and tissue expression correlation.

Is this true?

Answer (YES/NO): YES